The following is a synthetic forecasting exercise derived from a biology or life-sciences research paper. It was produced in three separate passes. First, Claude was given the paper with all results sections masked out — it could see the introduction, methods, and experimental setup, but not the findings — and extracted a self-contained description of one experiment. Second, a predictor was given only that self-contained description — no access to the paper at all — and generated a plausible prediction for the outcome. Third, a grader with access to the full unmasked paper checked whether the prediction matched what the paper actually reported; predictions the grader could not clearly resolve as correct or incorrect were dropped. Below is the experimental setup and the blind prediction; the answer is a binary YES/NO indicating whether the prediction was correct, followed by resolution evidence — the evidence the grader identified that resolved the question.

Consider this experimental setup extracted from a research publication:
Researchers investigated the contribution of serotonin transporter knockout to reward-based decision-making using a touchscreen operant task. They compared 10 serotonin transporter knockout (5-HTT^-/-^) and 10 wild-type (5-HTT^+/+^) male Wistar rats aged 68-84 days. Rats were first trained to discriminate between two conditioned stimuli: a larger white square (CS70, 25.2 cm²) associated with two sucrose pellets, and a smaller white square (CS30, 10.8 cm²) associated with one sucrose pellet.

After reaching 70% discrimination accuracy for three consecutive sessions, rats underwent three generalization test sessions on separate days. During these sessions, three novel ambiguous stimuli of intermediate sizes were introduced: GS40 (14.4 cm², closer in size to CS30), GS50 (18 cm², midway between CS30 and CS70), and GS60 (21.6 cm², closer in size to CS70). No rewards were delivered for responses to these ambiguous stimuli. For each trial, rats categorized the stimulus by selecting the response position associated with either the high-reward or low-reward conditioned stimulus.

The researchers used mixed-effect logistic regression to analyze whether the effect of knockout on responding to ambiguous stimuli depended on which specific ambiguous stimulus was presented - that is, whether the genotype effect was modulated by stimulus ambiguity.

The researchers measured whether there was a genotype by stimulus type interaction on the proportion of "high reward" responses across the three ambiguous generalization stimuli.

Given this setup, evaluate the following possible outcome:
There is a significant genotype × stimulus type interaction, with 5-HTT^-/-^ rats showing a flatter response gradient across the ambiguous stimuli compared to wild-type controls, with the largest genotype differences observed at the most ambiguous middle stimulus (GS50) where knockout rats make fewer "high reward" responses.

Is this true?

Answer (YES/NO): NO